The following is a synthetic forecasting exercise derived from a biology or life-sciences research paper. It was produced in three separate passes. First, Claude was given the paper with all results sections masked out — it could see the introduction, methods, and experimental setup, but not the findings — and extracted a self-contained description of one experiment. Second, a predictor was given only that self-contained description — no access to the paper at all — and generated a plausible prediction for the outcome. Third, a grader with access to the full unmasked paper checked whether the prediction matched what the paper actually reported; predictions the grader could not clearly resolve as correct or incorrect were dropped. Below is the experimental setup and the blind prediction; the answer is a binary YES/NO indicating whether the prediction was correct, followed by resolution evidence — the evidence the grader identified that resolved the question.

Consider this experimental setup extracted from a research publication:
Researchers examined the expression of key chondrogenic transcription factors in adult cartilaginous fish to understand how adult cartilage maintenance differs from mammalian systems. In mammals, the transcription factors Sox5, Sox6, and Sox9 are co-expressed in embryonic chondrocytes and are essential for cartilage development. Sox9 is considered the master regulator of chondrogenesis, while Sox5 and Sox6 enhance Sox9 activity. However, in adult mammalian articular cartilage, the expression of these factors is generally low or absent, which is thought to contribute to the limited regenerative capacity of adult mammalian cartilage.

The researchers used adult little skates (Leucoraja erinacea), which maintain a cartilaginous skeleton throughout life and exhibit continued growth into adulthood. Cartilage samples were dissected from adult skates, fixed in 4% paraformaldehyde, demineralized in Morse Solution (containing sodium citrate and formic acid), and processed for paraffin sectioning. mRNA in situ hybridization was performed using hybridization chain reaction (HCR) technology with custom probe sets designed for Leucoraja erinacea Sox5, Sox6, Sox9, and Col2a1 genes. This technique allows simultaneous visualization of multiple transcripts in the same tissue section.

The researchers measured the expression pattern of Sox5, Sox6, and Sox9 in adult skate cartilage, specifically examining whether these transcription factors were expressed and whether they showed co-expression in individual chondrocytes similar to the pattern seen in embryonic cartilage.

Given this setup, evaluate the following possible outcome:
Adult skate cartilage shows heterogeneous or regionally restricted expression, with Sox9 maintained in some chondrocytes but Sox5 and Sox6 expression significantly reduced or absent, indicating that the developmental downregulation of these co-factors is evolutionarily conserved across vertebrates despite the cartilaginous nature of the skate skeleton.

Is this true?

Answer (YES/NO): NO